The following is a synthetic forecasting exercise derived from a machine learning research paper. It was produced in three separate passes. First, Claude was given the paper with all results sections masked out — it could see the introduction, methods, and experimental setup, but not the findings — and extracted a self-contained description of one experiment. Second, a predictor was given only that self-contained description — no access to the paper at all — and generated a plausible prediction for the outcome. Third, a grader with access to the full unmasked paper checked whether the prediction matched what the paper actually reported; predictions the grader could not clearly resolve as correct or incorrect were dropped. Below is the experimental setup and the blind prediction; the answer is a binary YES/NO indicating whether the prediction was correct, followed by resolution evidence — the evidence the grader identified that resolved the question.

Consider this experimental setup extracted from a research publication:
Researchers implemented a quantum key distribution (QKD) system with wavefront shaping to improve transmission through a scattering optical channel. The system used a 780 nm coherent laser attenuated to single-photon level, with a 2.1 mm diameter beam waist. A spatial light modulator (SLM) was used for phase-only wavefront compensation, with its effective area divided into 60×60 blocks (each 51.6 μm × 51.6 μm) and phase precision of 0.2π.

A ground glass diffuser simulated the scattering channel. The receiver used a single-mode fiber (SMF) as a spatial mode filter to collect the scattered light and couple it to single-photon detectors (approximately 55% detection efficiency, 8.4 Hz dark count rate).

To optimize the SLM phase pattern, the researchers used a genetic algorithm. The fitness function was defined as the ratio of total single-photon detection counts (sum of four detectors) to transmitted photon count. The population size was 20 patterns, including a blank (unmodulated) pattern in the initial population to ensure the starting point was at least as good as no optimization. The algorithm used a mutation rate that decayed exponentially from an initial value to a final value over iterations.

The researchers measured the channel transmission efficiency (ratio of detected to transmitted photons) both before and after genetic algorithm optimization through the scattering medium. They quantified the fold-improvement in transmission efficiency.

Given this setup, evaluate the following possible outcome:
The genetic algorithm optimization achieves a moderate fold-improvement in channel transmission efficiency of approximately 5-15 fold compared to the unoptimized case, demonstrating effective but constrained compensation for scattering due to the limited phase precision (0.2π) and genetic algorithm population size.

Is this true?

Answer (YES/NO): NO